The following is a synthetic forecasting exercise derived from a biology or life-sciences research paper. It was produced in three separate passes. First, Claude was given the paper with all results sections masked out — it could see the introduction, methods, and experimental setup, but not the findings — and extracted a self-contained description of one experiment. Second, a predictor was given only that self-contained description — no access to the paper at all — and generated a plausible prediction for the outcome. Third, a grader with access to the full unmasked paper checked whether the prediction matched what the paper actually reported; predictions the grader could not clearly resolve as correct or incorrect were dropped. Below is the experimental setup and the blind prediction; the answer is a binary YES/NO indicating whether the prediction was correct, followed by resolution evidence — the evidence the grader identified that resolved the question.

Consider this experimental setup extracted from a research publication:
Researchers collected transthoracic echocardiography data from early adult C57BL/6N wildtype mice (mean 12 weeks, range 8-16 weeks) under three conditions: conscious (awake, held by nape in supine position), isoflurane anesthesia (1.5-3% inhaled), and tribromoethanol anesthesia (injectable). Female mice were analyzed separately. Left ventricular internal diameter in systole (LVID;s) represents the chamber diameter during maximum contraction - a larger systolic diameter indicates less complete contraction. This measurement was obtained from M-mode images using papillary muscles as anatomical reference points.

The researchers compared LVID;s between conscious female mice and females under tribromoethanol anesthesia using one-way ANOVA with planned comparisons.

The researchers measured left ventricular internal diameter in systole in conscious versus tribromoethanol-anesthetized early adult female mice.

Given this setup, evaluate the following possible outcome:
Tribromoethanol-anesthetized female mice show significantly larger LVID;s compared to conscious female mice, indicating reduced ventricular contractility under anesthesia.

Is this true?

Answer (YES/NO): YES